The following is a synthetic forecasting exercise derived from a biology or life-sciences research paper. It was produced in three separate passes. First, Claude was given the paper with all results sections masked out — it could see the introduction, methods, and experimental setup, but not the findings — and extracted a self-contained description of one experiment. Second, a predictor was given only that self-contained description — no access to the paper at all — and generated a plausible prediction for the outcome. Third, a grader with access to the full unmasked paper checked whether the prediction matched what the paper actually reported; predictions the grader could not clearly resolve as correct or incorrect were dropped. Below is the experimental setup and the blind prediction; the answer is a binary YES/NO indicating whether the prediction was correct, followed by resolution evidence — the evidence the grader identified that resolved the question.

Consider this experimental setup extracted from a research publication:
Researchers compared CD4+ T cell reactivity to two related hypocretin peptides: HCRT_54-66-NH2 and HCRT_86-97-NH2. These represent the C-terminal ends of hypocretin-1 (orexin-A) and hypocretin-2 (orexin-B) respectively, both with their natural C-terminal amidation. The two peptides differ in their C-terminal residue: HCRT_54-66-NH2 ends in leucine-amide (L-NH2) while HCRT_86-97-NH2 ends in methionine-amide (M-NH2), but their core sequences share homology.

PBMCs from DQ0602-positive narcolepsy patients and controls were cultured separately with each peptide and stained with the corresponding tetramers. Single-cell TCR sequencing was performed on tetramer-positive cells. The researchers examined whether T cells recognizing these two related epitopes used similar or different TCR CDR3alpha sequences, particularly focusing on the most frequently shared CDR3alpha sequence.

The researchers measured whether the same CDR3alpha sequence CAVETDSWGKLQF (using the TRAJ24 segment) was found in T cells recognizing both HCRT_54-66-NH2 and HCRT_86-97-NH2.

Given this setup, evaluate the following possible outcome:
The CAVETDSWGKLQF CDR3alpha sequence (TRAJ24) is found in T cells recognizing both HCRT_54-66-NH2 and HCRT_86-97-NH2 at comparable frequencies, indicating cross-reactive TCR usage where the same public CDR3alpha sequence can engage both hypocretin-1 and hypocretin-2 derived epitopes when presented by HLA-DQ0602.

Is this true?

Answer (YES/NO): YES